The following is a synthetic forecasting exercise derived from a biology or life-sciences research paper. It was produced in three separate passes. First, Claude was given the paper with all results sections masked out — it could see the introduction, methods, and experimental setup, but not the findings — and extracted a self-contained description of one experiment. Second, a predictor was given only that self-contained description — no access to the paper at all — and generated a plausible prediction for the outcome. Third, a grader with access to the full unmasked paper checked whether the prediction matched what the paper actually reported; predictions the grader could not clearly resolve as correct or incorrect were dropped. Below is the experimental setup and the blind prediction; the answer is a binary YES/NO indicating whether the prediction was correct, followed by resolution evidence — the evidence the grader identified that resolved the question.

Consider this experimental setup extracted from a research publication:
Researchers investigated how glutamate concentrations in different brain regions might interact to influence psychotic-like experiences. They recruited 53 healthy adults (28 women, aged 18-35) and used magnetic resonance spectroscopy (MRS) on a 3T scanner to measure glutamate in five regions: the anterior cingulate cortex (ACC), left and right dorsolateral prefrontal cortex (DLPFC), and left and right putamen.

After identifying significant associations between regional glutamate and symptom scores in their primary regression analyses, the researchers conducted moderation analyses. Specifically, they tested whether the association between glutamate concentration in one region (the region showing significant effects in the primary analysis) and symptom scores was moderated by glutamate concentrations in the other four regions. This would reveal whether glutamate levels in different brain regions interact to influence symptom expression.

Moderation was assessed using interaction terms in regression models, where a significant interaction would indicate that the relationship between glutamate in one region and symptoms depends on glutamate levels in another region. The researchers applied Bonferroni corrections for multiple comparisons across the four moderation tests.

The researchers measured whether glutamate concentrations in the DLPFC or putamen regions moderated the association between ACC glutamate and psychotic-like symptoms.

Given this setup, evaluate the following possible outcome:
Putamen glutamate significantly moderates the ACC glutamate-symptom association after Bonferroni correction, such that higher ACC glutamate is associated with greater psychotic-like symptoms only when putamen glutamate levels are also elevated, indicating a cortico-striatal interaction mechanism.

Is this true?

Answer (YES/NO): NO